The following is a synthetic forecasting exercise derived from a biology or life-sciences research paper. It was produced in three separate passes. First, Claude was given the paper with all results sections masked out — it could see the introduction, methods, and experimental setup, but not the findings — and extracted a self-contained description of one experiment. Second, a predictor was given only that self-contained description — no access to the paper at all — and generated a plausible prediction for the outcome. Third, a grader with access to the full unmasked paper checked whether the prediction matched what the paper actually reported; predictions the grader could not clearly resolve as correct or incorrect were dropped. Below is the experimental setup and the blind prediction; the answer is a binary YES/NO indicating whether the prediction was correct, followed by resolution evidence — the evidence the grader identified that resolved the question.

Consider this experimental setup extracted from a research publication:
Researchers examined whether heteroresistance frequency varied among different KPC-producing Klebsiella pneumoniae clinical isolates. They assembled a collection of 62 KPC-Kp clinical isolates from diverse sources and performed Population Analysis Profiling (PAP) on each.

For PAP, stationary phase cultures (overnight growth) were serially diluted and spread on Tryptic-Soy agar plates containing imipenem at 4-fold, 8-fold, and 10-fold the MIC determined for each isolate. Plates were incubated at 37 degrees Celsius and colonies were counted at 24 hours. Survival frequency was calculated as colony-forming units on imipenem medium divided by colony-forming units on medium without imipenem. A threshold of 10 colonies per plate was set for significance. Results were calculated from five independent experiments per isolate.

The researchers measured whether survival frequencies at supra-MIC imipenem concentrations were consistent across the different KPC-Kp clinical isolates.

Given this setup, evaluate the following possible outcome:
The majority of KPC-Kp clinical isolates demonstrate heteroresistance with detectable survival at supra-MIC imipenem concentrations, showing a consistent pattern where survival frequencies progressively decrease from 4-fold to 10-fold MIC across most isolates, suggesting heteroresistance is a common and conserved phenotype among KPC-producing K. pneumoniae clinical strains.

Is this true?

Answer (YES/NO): NO